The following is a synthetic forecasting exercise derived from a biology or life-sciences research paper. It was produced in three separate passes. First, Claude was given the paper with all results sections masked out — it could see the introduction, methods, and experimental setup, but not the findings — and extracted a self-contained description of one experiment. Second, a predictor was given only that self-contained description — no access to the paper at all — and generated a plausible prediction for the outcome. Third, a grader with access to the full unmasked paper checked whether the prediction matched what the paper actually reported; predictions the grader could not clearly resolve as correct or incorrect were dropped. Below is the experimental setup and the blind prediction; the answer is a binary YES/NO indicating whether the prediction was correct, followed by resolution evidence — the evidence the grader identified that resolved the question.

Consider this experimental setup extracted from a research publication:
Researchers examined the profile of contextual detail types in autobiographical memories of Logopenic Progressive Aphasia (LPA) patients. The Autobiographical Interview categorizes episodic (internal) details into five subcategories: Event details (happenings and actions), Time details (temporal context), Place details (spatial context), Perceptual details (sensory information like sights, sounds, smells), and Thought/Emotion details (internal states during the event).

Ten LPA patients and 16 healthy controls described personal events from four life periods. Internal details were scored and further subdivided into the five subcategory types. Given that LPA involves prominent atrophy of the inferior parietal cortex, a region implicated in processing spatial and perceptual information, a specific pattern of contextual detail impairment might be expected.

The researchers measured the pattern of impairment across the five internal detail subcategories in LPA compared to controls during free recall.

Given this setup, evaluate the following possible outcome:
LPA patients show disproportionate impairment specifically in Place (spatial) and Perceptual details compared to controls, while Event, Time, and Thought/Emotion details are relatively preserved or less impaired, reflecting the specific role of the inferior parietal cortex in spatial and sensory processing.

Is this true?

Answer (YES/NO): NO